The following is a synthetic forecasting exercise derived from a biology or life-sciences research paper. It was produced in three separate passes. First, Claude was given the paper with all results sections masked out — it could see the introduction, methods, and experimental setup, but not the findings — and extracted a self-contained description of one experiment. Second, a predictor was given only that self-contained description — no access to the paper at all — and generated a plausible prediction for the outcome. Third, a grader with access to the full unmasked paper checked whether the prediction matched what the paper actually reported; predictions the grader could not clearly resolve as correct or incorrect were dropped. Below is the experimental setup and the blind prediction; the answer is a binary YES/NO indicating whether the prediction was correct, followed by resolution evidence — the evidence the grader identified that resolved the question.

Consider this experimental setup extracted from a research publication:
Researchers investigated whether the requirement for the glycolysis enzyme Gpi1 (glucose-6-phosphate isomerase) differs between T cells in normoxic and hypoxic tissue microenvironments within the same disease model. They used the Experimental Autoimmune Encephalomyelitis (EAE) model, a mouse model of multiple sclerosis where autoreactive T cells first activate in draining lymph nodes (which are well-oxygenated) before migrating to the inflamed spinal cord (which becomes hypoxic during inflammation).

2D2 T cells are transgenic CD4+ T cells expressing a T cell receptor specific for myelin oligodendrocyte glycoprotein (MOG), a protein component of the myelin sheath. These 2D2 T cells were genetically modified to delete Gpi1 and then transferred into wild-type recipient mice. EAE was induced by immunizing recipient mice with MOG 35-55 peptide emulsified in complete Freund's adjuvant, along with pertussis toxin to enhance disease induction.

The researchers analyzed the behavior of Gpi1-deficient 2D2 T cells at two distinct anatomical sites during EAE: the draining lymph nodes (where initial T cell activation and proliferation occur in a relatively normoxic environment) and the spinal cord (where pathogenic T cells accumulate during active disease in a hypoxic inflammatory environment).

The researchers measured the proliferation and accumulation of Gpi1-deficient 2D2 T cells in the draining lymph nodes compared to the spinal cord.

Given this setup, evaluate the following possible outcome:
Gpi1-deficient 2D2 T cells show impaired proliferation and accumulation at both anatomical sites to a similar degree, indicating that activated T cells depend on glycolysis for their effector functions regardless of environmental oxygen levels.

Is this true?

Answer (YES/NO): NO